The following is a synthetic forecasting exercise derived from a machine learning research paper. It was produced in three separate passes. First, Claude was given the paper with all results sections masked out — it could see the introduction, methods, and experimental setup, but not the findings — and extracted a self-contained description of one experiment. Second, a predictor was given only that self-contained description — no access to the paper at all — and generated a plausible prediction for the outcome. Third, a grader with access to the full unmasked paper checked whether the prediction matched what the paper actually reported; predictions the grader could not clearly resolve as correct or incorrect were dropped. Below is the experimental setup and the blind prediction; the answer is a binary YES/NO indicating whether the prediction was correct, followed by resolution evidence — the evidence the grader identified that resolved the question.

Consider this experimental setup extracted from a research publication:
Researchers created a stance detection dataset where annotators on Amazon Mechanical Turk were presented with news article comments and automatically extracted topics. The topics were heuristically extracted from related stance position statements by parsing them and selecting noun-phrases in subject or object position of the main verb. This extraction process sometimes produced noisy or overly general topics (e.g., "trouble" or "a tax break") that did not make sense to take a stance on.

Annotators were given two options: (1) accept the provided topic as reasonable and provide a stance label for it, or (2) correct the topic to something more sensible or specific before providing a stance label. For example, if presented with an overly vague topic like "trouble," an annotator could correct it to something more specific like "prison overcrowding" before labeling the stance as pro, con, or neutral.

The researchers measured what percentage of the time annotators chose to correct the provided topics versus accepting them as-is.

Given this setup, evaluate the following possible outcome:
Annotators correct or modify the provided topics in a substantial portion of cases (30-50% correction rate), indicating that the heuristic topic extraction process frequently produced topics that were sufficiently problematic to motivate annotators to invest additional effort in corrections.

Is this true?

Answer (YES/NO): YES